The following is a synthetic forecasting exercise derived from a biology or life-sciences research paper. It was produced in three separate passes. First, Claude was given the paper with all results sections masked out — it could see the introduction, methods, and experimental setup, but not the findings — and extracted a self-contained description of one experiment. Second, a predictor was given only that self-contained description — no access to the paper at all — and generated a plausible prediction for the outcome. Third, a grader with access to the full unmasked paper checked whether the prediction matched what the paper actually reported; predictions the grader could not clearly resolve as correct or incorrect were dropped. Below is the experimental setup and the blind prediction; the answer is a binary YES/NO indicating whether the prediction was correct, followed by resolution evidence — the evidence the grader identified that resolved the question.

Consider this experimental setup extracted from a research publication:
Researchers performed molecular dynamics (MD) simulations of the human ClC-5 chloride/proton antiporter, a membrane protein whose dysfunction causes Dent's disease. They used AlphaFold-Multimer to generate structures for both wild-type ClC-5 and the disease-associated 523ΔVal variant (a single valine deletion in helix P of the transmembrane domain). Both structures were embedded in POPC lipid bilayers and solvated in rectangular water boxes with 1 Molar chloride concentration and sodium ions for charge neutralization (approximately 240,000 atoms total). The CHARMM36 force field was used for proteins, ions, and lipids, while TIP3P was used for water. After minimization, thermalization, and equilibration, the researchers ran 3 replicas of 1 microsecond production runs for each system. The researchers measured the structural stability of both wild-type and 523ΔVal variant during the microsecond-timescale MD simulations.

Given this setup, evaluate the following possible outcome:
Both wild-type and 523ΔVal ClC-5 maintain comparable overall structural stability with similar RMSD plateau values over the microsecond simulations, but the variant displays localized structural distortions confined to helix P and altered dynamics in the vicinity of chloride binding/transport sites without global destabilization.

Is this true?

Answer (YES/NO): YES